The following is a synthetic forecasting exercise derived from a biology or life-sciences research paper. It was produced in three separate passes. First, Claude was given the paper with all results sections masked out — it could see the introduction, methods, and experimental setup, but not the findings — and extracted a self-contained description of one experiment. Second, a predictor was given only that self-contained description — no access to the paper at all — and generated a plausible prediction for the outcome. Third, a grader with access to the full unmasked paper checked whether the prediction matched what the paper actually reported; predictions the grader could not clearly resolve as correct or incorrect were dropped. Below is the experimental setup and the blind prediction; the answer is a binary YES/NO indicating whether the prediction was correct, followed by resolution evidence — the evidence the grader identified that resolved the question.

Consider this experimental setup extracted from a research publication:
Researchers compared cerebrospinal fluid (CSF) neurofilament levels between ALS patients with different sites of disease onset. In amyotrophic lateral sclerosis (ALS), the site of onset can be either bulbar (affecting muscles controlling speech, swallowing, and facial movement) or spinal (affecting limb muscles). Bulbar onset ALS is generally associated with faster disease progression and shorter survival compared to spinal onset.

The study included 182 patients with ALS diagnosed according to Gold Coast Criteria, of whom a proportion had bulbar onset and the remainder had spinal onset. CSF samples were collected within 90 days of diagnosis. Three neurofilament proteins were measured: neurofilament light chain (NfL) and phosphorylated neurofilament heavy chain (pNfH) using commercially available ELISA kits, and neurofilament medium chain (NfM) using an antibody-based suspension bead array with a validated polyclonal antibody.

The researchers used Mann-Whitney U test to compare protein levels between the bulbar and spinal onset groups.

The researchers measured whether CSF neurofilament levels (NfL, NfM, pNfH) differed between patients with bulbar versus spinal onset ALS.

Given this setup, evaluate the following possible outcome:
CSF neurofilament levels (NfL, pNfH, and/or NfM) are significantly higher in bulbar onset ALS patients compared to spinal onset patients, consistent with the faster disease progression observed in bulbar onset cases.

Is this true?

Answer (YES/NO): NO